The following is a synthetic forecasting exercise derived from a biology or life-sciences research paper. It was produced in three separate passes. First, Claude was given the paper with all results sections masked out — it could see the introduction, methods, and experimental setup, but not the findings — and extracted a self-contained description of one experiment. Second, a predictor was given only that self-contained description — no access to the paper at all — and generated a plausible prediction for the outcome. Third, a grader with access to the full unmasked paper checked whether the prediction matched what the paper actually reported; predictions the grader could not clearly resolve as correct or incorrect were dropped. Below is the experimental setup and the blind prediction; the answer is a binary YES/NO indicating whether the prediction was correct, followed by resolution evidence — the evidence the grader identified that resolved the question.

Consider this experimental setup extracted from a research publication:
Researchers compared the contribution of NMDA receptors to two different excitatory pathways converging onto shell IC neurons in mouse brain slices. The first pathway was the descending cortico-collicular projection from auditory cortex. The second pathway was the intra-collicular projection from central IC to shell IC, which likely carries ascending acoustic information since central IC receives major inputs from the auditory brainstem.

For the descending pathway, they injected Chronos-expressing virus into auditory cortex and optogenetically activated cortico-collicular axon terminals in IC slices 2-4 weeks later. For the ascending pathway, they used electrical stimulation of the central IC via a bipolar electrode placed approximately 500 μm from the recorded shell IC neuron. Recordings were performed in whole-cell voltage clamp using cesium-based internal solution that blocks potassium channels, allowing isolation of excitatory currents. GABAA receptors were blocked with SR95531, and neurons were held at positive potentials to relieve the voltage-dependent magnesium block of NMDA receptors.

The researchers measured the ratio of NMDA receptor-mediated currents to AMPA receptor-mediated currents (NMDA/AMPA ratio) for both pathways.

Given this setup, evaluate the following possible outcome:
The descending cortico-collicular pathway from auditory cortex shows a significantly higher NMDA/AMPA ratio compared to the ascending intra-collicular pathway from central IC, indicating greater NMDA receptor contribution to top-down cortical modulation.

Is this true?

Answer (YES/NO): NO